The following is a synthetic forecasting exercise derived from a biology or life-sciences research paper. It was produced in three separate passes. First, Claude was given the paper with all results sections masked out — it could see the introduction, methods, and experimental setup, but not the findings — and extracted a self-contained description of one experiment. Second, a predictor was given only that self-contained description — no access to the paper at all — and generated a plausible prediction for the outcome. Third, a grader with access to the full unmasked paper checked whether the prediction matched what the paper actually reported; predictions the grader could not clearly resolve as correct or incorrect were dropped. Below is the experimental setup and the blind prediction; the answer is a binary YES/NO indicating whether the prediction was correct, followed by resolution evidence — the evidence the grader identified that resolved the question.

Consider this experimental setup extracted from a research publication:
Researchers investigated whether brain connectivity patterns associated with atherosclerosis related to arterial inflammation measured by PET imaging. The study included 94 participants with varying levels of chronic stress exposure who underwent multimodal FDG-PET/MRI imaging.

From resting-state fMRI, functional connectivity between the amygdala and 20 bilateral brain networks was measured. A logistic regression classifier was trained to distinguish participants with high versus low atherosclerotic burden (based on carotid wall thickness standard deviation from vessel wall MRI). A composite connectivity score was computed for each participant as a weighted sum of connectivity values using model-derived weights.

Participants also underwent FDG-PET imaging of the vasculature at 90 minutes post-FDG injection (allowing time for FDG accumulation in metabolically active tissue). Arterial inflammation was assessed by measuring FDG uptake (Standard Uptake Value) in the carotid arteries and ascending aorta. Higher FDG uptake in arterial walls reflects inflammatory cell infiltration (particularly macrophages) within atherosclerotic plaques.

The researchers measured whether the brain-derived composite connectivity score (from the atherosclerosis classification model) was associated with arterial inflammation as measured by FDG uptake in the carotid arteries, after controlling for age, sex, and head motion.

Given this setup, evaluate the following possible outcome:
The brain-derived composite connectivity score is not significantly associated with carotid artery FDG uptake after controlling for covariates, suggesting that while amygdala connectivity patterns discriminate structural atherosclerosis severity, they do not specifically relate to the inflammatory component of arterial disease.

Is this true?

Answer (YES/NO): YES